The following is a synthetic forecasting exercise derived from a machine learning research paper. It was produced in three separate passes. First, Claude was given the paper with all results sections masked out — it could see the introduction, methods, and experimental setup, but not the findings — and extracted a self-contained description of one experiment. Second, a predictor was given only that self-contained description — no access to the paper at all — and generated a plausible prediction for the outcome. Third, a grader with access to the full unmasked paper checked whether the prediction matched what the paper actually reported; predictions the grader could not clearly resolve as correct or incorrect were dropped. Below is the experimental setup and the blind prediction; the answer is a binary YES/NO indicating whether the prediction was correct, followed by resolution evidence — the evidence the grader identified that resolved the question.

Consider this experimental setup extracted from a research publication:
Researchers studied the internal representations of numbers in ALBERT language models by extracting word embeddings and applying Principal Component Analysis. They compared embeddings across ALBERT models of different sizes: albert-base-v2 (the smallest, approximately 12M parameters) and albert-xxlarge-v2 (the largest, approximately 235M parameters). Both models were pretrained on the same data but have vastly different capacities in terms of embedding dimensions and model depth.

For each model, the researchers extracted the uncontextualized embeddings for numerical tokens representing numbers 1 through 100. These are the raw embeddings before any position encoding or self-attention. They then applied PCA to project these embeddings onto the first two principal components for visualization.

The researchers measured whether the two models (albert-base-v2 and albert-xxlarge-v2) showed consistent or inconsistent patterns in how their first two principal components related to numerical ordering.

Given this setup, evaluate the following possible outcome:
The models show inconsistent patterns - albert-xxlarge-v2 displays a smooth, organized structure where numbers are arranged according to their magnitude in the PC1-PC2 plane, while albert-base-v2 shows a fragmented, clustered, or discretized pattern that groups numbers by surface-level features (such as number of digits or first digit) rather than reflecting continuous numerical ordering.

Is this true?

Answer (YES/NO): NO